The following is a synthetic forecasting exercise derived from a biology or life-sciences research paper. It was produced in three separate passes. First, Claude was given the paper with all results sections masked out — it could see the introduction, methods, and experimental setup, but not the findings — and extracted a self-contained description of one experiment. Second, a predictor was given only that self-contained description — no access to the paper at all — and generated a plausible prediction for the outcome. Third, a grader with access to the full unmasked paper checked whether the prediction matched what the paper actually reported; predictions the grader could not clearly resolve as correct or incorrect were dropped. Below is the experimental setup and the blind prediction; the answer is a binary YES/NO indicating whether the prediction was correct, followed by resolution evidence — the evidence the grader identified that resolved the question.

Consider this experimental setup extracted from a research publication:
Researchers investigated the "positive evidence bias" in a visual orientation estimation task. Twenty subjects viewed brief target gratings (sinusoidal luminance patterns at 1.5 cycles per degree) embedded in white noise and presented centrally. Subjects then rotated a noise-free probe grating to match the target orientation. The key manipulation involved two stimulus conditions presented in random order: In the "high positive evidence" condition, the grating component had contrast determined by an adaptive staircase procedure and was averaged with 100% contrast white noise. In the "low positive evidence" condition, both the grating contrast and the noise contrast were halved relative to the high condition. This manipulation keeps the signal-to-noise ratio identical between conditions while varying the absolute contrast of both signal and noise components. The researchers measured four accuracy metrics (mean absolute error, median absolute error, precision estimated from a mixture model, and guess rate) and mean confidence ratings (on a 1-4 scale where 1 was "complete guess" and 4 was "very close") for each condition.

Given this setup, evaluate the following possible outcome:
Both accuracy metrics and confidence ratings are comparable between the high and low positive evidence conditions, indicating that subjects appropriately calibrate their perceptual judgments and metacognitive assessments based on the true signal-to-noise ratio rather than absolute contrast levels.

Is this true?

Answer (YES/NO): NO